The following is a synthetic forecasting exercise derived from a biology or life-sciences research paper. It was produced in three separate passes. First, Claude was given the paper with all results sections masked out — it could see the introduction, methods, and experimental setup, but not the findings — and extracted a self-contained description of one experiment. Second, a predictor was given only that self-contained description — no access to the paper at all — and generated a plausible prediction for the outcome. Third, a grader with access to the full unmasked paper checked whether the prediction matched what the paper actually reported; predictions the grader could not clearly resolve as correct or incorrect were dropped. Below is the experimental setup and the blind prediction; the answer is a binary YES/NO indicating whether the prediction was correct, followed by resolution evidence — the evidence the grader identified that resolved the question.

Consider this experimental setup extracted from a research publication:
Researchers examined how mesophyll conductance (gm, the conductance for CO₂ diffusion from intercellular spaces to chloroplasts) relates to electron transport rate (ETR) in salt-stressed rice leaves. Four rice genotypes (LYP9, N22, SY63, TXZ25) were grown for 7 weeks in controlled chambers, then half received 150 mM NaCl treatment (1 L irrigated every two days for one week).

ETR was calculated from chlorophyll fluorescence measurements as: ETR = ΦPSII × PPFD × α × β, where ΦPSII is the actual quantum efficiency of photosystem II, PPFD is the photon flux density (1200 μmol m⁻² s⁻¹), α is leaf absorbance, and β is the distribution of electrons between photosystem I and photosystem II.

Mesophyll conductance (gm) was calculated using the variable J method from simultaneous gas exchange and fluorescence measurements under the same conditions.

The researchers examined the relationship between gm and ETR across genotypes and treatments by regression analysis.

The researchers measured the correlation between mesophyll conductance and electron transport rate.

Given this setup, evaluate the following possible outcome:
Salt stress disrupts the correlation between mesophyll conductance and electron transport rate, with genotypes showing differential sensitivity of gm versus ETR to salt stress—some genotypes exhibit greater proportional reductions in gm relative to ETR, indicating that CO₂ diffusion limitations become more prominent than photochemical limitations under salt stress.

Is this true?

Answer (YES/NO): YES